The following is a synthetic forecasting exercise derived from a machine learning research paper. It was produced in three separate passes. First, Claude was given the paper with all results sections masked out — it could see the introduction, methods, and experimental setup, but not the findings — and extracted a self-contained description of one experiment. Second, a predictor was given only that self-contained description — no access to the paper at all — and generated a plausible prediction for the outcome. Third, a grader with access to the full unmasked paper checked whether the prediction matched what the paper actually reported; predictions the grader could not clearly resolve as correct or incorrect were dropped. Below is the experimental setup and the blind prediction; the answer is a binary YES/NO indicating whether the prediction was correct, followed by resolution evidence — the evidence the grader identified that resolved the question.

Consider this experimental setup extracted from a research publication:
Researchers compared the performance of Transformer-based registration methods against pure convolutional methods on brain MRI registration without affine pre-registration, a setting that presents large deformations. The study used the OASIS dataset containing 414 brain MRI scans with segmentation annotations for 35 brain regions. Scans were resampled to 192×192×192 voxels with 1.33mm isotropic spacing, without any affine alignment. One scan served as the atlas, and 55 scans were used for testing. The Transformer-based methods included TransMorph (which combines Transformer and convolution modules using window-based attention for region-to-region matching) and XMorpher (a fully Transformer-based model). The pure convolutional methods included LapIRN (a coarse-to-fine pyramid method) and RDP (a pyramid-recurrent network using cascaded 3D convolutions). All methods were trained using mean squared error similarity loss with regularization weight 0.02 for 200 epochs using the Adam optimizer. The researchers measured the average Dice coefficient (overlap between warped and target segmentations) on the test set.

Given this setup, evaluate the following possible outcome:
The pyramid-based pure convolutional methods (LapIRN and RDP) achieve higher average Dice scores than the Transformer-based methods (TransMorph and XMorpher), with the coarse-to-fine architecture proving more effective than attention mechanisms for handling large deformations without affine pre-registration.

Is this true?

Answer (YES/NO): YES